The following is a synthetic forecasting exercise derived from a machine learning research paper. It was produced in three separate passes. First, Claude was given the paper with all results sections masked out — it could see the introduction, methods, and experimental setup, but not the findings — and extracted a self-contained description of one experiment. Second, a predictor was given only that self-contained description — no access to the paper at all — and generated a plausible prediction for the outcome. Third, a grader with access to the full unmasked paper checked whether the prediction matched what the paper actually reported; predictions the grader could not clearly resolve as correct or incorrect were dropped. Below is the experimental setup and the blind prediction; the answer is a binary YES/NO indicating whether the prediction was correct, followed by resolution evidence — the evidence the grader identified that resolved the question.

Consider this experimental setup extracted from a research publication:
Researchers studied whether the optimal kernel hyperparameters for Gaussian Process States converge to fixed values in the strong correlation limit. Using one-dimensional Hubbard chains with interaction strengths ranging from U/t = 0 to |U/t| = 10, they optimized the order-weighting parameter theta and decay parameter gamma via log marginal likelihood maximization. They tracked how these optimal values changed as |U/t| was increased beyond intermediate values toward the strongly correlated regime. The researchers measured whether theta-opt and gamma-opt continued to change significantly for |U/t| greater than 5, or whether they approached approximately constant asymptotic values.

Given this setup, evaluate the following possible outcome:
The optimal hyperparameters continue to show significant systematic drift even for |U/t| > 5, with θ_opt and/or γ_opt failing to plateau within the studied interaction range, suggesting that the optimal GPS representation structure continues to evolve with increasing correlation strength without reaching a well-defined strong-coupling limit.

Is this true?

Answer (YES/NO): NO